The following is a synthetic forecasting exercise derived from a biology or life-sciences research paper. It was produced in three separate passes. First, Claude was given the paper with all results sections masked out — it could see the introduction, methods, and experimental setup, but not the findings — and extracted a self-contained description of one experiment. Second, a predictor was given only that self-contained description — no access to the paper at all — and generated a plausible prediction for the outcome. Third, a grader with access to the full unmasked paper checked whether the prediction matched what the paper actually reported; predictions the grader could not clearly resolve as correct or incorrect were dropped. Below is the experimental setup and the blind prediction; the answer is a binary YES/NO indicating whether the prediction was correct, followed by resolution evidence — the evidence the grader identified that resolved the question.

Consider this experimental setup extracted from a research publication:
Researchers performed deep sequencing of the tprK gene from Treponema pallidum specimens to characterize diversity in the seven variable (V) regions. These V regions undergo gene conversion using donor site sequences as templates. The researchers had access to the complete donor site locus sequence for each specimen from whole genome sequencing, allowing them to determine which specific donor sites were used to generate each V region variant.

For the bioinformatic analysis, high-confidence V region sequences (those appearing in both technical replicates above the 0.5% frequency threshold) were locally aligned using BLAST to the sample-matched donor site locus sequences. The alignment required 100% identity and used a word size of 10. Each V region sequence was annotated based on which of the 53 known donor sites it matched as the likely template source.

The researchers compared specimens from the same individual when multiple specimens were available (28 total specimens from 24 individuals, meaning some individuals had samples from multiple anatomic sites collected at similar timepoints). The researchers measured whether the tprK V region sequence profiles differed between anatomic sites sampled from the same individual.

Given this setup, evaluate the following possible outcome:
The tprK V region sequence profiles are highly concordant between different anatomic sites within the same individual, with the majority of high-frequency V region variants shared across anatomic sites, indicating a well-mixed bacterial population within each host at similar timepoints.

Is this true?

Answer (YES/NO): YES